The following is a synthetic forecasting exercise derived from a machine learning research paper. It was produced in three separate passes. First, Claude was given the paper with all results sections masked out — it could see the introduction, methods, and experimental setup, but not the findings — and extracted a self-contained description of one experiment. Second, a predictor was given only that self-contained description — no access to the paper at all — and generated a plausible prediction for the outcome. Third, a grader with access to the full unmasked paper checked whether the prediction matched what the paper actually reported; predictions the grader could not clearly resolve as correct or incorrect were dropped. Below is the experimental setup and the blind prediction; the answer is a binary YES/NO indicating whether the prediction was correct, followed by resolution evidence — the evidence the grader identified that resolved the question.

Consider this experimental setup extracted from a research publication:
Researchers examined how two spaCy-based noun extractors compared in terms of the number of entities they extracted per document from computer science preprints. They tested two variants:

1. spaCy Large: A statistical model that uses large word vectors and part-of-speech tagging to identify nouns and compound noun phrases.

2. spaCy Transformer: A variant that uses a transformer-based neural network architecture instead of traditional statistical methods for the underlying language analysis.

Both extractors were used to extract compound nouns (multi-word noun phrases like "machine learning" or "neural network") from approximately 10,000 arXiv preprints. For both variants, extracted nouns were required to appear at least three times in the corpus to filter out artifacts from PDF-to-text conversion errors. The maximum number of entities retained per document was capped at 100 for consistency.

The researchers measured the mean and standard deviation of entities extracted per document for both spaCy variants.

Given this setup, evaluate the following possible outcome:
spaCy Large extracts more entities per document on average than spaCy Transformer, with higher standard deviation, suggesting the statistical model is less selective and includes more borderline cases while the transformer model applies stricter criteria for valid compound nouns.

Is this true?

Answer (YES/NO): NO